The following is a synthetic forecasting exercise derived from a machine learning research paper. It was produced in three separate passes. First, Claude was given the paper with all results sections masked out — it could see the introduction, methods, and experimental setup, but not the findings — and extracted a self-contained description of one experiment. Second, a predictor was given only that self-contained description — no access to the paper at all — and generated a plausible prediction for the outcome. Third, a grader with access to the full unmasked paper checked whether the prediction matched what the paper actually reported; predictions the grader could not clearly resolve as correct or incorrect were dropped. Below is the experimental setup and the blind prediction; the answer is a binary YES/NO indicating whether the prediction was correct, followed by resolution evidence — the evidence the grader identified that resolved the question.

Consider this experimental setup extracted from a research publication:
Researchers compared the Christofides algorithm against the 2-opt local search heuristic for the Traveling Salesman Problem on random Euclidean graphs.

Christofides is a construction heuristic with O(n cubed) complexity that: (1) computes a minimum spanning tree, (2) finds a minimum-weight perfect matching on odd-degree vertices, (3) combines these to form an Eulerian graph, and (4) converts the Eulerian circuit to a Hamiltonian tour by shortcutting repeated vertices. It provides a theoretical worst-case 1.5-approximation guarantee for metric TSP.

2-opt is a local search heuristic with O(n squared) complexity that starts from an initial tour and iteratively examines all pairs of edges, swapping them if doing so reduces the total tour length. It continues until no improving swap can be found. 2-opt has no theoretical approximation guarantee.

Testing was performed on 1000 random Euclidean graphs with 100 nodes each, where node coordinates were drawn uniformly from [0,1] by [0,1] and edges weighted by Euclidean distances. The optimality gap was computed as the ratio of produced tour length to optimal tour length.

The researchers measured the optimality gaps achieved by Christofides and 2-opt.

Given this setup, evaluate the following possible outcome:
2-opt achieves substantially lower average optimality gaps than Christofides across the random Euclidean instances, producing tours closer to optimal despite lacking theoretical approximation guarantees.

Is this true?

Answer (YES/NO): NO